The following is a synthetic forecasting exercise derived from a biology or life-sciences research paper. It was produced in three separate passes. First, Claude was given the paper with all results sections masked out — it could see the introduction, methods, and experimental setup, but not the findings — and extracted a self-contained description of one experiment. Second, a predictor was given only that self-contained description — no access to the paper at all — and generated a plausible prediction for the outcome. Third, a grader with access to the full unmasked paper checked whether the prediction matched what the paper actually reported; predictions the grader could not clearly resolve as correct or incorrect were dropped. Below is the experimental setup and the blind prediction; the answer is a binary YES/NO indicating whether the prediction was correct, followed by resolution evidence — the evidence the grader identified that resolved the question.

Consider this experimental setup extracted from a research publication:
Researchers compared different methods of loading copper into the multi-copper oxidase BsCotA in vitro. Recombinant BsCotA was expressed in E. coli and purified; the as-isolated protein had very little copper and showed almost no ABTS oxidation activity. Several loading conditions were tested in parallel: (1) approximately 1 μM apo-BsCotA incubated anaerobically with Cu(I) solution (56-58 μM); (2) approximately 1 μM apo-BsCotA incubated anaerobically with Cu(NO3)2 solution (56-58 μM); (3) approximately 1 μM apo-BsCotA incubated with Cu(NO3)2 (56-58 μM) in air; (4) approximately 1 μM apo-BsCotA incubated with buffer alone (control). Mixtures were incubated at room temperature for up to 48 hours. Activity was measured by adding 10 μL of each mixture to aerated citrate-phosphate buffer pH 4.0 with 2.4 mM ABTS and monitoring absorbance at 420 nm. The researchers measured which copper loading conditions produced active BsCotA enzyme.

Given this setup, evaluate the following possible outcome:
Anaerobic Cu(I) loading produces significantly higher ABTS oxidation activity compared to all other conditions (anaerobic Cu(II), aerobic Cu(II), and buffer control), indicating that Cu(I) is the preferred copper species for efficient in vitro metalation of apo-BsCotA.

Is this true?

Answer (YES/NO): YES